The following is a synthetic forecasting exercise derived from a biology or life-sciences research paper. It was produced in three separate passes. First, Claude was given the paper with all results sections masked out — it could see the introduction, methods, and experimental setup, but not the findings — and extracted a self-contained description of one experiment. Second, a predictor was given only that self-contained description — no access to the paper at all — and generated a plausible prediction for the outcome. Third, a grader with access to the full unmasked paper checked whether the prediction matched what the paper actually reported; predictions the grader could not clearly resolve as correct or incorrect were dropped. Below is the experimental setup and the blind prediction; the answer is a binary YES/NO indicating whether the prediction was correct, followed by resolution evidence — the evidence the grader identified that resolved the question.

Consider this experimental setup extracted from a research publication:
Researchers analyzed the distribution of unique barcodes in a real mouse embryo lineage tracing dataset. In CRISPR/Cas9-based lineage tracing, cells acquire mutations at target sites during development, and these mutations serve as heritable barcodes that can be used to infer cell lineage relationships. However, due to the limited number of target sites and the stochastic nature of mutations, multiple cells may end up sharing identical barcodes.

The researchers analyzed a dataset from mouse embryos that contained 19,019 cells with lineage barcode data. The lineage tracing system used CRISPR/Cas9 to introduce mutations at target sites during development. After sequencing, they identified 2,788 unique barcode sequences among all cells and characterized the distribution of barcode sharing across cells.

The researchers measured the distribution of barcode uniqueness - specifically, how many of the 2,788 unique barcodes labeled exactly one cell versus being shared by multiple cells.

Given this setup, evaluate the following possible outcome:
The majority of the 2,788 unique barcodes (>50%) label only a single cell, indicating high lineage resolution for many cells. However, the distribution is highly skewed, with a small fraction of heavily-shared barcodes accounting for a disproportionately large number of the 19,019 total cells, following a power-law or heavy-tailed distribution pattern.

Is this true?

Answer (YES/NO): YES